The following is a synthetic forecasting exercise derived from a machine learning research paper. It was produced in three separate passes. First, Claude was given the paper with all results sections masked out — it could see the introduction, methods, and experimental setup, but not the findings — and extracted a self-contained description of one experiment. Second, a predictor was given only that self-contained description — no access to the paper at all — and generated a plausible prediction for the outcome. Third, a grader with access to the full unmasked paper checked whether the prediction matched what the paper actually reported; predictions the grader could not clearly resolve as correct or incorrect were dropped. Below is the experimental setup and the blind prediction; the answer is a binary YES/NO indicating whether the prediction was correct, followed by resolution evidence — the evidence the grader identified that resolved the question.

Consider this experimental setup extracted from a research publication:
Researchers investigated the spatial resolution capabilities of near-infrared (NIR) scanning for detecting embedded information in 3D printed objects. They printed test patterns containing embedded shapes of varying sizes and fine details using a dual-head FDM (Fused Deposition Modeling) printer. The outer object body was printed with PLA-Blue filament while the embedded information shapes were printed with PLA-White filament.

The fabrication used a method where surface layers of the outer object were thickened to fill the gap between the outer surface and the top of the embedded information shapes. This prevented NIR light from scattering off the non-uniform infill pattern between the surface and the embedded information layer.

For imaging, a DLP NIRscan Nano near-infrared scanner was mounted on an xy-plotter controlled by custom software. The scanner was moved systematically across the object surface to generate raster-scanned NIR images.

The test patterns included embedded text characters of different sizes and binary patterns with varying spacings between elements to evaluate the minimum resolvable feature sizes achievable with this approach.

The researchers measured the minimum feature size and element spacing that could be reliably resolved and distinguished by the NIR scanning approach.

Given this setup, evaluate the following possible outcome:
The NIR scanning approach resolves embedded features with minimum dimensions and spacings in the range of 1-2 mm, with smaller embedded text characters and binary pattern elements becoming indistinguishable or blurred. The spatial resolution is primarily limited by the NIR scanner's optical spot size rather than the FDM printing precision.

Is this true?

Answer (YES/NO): NO